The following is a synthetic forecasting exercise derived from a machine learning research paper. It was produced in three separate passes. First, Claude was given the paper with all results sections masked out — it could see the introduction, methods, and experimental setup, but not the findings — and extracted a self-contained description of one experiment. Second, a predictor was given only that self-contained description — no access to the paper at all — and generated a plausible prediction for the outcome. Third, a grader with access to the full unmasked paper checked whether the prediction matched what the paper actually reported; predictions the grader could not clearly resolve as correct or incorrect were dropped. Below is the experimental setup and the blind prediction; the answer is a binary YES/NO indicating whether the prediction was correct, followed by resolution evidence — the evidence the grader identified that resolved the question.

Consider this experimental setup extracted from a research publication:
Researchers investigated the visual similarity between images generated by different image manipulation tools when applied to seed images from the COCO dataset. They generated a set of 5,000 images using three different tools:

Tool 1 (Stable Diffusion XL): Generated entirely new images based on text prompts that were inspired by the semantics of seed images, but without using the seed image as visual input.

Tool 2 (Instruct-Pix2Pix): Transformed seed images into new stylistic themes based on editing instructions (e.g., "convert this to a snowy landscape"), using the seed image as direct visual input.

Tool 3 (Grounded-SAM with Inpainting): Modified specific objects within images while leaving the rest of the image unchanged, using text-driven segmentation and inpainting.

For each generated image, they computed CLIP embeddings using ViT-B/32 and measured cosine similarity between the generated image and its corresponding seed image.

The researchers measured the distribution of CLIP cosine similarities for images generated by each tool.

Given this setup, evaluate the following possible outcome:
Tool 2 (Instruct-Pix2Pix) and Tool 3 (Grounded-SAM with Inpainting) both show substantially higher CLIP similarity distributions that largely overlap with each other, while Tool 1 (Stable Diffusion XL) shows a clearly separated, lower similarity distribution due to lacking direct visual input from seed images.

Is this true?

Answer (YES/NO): YES